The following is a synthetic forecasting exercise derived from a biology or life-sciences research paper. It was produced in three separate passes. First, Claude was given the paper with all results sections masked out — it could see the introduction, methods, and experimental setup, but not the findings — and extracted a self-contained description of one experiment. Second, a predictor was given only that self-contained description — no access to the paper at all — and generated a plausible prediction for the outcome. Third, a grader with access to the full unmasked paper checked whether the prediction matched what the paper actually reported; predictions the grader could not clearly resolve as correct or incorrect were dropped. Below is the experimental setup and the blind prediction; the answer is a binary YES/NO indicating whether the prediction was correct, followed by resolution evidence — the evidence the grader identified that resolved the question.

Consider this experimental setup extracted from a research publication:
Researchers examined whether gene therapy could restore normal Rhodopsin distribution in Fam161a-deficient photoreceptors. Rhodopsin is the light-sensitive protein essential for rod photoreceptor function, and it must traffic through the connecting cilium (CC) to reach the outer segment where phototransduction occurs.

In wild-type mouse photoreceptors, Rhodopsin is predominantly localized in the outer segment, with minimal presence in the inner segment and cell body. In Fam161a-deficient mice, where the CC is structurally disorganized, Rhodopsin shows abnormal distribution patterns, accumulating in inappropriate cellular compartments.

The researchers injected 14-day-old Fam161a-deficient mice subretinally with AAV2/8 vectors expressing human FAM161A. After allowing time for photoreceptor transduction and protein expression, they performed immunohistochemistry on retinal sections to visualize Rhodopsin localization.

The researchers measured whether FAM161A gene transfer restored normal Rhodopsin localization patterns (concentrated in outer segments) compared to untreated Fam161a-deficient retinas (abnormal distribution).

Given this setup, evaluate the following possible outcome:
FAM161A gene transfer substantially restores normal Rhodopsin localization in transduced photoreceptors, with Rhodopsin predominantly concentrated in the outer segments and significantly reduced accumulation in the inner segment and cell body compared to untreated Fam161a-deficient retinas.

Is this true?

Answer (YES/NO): YES